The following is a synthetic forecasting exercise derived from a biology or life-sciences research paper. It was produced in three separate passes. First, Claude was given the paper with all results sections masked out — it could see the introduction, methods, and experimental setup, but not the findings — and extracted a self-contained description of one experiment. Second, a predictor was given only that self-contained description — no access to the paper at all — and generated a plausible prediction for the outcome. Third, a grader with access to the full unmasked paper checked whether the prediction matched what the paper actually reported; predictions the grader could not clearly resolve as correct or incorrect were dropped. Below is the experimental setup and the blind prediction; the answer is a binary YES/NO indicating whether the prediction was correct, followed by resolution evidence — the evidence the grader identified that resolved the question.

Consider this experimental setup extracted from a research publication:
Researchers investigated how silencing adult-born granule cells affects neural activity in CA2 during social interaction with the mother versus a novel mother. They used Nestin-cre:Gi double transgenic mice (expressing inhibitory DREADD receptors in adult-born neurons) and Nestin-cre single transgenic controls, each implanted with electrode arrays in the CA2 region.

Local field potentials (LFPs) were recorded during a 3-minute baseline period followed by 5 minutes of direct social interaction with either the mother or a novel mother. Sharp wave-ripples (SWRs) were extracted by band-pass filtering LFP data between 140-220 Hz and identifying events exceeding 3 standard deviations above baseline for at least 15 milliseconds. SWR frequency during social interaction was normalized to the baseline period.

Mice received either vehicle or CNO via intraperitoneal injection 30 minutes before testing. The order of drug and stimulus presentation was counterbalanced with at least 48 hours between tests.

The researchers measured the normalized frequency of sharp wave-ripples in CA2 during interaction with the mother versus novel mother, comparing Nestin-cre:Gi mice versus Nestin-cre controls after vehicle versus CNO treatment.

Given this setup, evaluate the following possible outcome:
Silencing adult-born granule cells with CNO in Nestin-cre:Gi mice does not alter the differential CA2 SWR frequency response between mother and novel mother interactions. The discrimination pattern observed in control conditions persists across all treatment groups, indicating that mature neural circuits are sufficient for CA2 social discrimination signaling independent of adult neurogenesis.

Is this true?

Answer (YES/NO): NO